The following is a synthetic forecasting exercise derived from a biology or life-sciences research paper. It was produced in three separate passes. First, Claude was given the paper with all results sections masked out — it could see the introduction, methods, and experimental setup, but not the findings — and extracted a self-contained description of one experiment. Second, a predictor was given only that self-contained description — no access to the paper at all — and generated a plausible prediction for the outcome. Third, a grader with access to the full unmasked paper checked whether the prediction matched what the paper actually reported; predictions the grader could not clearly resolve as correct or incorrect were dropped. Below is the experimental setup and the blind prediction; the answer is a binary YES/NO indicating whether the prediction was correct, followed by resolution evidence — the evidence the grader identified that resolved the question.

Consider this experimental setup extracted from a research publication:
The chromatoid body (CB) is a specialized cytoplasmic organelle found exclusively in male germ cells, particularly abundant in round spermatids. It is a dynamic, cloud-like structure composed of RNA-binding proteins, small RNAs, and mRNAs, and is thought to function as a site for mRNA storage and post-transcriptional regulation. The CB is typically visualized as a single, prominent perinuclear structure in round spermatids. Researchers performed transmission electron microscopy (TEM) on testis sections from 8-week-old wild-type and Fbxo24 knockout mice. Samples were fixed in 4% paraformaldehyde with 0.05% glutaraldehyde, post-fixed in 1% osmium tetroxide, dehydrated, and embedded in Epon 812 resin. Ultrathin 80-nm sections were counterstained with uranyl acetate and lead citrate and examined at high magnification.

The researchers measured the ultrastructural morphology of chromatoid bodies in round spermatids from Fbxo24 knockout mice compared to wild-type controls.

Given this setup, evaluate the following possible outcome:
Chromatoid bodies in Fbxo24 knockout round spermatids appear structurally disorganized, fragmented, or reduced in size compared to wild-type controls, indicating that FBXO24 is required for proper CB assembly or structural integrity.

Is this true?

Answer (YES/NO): NO